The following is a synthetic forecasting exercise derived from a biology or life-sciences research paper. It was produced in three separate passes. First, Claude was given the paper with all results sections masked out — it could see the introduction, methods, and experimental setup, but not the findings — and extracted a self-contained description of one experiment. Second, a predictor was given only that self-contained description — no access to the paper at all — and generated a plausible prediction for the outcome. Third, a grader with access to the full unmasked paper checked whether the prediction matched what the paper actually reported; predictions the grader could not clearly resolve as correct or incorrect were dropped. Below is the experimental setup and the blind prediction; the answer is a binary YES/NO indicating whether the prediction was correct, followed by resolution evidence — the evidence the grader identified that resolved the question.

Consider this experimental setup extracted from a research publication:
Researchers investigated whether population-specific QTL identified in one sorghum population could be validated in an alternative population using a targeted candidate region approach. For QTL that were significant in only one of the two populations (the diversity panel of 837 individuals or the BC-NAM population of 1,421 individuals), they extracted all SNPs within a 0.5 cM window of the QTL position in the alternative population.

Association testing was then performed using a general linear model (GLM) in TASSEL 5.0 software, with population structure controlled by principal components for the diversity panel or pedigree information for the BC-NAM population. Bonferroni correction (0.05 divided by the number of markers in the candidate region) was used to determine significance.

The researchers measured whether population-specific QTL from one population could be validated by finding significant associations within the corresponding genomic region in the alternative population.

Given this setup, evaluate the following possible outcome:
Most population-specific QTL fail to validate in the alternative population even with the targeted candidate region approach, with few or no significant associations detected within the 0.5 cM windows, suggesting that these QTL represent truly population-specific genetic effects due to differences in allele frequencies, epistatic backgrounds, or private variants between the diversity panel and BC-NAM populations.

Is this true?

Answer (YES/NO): NO